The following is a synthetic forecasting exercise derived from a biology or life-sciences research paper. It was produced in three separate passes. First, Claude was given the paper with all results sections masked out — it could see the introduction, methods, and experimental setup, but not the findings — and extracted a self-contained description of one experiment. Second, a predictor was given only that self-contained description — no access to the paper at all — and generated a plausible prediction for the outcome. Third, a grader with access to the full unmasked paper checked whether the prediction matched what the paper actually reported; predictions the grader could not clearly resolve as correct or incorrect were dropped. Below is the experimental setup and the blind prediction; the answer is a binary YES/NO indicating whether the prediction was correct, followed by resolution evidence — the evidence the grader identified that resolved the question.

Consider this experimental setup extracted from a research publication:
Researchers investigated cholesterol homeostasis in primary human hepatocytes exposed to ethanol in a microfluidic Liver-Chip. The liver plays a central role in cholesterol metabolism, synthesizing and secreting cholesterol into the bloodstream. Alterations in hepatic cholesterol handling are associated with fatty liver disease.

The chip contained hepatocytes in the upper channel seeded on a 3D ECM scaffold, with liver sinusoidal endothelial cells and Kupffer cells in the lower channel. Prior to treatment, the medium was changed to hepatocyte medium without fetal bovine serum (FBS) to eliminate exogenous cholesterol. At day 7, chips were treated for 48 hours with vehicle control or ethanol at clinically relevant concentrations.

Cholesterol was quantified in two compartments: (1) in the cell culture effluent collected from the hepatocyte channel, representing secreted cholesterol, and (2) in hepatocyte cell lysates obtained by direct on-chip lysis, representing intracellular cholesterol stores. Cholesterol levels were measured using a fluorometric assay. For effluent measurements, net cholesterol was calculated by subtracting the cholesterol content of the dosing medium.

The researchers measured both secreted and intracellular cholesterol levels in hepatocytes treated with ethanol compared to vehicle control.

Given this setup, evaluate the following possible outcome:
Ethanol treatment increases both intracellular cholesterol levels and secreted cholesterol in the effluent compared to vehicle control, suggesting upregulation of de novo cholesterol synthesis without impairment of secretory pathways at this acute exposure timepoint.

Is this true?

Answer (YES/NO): YES